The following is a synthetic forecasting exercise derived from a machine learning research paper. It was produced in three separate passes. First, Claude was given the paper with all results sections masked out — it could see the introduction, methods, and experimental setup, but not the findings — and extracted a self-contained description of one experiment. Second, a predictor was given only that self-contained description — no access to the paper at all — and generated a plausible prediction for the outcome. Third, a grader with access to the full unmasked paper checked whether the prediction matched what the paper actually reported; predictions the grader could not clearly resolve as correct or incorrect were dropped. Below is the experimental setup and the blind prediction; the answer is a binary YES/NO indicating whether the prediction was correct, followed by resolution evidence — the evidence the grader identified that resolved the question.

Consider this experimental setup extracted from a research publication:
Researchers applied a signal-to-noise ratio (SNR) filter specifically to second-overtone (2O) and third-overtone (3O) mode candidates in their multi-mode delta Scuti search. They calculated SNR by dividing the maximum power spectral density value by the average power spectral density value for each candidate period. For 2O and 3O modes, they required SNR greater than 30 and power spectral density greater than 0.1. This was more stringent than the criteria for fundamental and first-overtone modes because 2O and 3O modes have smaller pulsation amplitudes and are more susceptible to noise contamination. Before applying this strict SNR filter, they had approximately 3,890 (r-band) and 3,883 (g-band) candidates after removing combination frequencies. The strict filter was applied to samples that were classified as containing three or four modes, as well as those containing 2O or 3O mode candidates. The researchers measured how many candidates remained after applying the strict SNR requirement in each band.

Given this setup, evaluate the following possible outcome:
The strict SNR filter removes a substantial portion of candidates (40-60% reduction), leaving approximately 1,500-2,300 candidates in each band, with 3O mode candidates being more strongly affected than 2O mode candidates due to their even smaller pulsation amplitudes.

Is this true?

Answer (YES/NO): YES